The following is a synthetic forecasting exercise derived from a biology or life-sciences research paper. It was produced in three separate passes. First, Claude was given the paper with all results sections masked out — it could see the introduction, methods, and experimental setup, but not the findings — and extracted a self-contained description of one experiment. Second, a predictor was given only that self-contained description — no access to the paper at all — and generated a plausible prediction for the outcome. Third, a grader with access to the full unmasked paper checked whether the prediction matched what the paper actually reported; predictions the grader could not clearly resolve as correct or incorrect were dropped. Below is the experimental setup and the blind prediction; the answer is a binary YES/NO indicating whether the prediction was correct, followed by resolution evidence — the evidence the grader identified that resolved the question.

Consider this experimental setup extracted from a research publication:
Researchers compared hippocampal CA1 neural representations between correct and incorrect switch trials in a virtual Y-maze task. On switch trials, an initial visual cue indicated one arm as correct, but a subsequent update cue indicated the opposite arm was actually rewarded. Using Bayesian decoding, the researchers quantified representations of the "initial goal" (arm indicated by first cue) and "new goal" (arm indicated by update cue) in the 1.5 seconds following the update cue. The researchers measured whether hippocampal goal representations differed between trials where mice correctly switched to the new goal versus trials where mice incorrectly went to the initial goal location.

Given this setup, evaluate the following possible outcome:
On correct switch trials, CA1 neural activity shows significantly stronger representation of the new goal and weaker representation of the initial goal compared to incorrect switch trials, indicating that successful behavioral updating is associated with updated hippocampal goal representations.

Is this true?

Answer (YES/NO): NO